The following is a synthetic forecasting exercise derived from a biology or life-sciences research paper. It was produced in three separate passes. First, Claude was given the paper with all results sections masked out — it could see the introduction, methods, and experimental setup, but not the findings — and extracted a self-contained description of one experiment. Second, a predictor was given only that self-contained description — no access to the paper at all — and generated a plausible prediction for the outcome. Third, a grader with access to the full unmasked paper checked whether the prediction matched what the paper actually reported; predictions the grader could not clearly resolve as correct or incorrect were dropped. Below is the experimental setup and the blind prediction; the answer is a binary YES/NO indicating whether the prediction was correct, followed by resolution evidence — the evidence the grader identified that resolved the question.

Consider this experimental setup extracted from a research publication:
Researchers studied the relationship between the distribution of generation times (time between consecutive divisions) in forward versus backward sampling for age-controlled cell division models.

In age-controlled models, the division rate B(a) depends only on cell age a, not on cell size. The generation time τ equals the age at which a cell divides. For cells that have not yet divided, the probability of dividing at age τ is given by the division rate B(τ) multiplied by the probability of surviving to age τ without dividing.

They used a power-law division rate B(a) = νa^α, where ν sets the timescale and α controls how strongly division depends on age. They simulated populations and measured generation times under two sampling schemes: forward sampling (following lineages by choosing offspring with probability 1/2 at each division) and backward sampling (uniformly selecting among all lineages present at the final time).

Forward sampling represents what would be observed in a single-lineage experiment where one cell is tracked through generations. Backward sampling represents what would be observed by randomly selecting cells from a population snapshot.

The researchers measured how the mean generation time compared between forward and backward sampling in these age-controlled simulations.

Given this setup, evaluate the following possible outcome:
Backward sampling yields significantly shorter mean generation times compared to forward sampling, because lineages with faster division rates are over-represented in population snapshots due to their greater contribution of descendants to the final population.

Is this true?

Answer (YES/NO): NO